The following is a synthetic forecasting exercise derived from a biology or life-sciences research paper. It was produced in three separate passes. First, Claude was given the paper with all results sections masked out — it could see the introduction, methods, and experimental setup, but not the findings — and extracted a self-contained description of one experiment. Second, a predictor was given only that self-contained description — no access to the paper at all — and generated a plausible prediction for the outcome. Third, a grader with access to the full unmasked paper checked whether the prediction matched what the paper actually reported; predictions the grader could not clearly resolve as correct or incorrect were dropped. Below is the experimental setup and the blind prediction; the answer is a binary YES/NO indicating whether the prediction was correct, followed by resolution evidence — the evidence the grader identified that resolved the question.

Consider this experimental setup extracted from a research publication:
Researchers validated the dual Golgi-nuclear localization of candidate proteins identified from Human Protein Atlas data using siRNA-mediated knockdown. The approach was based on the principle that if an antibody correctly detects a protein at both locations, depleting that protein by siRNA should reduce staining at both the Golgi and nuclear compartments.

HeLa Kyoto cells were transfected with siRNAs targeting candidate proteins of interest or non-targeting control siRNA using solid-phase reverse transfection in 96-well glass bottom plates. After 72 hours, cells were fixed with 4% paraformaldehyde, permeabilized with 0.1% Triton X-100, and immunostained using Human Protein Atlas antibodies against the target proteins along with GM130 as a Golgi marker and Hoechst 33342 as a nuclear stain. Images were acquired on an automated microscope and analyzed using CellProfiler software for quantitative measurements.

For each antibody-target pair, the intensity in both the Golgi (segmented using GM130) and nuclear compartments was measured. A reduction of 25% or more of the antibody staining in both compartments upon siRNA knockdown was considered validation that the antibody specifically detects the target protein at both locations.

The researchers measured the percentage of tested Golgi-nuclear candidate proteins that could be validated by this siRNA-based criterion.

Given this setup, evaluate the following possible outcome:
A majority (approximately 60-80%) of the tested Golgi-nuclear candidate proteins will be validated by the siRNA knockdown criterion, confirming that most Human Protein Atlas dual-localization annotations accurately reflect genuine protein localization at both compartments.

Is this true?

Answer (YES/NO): NO